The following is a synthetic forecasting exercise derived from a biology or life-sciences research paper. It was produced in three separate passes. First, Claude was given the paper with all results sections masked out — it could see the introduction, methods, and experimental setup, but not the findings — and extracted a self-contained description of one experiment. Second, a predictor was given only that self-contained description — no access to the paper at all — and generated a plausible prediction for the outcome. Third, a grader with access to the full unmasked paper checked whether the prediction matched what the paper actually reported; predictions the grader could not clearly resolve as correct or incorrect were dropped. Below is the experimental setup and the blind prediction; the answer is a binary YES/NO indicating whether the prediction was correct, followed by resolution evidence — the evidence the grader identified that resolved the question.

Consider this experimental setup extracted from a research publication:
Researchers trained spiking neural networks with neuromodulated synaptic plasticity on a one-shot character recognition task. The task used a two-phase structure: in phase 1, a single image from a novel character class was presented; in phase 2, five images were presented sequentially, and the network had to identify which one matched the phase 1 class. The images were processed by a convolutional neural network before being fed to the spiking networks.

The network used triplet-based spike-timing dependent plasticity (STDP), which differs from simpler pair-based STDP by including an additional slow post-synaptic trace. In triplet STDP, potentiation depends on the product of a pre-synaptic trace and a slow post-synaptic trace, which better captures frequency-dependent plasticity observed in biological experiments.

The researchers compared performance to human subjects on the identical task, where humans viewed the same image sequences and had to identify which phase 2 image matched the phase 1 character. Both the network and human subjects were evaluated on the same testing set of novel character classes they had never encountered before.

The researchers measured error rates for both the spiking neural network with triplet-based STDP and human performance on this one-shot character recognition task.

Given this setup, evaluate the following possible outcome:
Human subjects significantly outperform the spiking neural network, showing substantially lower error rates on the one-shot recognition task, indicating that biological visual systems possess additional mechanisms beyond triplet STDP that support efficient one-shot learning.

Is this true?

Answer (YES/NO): NO